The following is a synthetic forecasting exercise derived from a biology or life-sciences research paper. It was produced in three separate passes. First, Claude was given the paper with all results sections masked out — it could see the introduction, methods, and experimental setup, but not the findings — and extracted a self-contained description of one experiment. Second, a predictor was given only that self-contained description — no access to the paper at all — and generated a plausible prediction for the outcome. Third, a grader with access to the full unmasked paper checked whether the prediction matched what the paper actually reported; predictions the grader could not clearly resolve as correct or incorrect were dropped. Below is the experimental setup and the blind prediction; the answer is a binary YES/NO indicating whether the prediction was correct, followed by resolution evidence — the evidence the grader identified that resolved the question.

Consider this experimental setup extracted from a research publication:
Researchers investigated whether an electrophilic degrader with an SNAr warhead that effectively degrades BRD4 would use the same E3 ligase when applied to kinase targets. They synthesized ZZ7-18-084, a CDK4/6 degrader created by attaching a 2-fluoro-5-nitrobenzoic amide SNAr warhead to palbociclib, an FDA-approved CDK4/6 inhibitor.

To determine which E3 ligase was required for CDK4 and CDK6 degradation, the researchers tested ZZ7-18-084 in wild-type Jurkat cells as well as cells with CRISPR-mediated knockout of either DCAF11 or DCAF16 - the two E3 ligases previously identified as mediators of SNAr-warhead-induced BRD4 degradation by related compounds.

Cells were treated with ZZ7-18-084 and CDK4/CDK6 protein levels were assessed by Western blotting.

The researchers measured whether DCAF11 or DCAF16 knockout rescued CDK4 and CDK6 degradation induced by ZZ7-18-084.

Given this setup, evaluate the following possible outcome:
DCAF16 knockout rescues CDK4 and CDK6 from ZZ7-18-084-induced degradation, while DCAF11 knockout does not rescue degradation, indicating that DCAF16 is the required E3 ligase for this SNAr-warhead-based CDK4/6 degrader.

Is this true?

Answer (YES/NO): NO